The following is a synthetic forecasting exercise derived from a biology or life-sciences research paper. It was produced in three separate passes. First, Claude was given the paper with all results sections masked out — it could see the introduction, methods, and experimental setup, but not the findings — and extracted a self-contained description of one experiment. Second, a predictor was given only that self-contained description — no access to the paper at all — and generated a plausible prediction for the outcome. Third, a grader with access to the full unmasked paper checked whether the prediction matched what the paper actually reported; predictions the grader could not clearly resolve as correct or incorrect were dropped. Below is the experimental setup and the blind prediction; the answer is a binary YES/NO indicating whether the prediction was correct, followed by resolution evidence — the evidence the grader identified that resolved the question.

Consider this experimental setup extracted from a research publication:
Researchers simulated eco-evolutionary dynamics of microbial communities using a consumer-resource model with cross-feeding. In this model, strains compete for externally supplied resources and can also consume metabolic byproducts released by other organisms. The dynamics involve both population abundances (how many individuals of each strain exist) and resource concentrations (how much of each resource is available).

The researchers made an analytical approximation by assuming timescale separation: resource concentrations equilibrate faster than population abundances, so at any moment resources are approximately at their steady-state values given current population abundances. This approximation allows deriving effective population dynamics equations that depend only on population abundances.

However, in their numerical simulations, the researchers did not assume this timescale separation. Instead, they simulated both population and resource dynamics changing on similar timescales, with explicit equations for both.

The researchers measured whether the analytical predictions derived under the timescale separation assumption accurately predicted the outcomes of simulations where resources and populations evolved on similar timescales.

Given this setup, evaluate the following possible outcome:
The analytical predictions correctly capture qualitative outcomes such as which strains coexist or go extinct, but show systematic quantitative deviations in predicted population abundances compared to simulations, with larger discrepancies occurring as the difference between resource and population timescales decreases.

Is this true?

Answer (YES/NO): NO